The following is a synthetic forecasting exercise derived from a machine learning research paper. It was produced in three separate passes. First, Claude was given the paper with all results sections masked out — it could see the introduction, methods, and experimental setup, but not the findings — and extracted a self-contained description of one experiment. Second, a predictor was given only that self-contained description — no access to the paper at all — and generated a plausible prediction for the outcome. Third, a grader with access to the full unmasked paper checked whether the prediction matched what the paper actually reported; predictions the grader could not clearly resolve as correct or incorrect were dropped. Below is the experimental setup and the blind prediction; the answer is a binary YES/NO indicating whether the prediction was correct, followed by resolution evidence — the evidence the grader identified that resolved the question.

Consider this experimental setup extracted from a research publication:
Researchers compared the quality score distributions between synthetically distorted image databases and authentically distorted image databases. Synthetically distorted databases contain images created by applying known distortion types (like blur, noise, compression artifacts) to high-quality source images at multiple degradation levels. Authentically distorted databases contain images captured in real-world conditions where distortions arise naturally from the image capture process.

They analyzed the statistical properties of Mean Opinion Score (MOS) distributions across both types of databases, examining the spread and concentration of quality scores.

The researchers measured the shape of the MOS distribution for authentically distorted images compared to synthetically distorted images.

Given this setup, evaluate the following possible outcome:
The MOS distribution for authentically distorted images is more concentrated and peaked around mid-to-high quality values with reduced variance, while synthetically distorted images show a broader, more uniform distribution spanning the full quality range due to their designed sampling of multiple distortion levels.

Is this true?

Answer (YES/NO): NO